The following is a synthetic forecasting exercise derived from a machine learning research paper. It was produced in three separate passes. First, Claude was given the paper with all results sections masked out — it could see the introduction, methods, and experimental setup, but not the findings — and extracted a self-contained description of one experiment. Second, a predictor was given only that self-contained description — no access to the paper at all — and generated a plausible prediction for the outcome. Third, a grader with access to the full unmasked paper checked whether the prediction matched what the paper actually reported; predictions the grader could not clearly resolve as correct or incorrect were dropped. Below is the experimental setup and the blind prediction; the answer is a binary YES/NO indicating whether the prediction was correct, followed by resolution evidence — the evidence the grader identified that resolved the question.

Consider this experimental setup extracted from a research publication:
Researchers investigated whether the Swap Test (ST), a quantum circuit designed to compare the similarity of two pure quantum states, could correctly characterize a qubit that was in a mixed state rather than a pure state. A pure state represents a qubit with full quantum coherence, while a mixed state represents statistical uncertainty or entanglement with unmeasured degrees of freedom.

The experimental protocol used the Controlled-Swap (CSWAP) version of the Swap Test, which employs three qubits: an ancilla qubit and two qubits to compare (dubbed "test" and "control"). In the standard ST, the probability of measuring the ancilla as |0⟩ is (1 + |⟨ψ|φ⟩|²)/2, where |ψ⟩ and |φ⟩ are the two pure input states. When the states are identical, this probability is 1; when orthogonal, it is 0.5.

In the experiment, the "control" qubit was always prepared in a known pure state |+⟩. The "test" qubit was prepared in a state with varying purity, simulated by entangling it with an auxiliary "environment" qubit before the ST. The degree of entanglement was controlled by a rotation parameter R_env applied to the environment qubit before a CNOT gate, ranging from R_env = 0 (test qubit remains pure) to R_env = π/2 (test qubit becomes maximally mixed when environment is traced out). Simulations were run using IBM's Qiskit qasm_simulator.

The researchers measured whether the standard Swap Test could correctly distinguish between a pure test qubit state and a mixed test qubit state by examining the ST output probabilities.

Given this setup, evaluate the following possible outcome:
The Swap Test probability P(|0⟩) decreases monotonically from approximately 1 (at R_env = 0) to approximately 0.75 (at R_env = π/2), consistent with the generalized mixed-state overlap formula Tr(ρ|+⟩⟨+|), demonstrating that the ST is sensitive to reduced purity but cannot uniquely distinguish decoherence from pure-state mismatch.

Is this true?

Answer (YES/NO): NO